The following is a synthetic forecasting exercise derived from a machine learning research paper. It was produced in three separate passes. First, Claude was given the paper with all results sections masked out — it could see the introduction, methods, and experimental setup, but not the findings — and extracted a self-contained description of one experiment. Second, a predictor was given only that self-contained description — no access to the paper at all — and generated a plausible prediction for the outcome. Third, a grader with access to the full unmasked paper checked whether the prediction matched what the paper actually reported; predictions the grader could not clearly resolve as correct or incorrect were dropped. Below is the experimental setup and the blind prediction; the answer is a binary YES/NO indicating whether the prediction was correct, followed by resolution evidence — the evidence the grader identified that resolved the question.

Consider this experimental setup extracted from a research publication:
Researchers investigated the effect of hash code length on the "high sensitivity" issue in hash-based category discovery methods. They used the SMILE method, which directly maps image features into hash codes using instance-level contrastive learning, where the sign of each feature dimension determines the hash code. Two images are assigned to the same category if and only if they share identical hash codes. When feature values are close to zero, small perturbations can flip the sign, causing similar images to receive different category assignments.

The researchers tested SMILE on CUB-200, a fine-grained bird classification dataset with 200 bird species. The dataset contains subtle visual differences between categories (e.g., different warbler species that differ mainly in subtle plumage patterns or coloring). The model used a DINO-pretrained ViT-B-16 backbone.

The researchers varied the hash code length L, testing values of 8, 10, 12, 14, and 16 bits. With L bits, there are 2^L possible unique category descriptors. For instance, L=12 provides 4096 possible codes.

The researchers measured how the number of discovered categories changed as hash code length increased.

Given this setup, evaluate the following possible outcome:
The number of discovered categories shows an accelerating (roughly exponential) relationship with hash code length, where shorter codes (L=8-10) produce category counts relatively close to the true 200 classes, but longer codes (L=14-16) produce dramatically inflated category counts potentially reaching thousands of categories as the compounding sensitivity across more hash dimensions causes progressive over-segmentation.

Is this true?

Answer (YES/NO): NO